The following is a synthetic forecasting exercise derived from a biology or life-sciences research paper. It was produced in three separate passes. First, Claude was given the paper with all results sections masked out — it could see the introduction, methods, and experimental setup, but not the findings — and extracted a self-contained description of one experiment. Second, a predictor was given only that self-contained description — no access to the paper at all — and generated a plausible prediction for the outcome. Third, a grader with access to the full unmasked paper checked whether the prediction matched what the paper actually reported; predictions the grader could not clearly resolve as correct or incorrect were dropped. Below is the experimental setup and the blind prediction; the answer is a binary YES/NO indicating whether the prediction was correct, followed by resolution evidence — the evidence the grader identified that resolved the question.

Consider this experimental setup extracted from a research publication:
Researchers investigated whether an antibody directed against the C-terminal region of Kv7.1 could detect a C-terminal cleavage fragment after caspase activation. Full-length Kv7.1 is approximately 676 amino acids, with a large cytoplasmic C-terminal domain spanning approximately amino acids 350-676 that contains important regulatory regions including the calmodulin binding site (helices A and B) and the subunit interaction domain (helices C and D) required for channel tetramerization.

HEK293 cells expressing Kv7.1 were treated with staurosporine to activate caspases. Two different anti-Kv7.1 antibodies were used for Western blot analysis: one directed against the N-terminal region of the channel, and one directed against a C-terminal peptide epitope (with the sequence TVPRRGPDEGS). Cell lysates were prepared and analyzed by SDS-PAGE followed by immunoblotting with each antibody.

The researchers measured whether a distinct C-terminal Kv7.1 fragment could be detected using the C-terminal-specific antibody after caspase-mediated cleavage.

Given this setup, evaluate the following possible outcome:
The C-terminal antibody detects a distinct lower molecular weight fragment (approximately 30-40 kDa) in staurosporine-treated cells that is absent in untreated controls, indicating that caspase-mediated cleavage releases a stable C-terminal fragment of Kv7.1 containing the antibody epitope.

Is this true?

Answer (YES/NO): NO